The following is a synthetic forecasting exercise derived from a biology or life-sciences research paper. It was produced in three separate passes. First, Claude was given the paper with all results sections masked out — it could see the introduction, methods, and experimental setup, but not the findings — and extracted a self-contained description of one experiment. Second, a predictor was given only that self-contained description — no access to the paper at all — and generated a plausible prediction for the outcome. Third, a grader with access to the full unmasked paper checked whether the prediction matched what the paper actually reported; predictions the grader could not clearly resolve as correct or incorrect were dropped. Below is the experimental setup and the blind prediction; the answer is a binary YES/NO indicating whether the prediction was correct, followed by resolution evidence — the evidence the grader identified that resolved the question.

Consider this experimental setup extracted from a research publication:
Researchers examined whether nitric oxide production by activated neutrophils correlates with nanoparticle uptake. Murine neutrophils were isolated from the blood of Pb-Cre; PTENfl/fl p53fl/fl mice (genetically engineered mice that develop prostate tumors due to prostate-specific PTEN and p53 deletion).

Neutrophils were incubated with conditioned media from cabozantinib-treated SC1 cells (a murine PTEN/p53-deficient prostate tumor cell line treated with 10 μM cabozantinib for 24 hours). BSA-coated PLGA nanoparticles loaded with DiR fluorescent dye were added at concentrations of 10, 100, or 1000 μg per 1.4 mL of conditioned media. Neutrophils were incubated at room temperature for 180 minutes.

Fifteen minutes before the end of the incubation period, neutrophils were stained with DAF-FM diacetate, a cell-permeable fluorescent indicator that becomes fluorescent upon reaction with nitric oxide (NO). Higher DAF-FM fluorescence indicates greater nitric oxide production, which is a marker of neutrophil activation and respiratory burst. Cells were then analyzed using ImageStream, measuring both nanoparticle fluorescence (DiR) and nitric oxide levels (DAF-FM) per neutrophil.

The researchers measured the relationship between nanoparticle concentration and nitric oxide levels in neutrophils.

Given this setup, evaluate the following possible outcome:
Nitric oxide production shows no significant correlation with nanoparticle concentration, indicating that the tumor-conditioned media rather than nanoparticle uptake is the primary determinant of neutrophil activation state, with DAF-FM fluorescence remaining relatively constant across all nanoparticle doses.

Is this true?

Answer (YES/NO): YES